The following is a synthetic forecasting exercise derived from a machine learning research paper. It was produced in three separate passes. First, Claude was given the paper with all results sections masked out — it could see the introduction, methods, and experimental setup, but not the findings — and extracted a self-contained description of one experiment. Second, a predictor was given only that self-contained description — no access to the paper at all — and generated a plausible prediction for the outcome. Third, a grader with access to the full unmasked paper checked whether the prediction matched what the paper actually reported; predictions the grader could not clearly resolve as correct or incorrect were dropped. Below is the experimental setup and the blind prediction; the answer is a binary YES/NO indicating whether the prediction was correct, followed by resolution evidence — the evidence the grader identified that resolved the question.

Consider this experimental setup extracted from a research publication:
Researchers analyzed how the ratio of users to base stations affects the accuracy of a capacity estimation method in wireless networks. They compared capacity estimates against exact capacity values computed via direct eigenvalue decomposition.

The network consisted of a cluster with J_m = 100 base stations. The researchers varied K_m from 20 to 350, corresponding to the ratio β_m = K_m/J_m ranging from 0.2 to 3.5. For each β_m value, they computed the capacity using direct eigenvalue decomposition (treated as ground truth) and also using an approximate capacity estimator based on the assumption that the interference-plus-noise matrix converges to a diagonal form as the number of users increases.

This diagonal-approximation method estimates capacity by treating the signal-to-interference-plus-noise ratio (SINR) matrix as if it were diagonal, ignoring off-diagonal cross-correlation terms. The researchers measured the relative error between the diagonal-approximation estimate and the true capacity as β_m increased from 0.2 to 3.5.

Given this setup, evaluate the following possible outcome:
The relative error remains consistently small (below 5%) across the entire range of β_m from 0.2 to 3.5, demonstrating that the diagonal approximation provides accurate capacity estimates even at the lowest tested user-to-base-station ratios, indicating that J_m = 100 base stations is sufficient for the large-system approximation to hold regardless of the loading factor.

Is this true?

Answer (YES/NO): NO